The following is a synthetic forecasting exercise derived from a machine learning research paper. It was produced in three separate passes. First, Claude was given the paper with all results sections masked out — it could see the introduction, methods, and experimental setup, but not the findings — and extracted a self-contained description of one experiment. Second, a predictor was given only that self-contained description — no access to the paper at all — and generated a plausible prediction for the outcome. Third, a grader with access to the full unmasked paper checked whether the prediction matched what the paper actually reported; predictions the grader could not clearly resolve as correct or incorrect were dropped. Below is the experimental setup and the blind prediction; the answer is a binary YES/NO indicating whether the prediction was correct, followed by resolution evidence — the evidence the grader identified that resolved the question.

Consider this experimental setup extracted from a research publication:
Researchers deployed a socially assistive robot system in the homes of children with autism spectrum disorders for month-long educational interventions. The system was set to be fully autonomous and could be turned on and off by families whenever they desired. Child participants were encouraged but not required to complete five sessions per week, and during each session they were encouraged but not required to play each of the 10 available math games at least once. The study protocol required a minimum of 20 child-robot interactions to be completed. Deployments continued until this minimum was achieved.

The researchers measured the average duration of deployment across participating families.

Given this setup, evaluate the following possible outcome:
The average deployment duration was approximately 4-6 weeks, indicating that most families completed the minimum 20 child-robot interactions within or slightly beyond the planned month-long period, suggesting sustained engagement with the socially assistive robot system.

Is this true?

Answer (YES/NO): YES